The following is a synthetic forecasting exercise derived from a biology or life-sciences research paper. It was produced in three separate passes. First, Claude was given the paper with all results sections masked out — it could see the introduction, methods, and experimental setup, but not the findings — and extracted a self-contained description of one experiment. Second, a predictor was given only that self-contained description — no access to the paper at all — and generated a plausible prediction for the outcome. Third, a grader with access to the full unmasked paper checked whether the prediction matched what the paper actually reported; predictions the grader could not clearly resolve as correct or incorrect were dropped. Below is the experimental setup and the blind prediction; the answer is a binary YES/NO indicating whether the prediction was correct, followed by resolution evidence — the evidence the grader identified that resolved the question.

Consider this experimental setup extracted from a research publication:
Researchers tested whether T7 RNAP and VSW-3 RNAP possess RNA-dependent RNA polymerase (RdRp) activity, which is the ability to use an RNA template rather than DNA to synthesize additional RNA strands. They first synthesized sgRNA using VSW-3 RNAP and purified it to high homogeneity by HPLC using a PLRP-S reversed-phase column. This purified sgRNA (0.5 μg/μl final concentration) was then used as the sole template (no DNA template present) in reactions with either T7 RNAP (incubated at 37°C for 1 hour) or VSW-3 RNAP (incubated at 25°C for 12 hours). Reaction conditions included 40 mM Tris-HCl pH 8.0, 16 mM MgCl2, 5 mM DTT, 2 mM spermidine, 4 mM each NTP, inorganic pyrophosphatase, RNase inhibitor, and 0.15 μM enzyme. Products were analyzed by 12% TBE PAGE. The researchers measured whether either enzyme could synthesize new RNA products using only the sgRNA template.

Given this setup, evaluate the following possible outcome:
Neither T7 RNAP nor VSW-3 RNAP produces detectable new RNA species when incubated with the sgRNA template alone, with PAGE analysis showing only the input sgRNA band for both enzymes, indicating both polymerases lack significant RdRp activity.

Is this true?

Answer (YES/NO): NO